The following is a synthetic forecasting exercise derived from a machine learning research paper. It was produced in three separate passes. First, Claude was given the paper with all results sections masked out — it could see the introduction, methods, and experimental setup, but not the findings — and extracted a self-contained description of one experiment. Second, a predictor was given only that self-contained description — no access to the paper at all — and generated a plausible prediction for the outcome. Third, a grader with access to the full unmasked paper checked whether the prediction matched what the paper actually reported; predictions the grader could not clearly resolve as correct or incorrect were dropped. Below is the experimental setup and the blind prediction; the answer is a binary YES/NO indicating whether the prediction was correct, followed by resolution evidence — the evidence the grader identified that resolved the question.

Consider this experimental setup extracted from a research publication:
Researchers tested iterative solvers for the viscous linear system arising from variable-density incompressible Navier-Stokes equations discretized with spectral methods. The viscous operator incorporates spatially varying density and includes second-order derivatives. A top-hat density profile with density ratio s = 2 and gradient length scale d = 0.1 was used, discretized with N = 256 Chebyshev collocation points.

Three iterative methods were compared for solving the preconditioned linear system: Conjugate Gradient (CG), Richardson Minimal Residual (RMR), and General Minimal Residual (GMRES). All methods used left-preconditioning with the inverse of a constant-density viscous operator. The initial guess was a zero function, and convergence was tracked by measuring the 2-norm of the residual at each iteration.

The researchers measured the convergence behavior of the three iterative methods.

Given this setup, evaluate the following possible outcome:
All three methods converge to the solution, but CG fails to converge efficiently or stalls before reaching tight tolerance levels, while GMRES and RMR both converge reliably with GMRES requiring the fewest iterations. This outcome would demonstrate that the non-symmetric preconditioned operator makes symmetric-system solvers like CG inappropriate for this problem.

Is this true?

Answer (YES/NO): NO